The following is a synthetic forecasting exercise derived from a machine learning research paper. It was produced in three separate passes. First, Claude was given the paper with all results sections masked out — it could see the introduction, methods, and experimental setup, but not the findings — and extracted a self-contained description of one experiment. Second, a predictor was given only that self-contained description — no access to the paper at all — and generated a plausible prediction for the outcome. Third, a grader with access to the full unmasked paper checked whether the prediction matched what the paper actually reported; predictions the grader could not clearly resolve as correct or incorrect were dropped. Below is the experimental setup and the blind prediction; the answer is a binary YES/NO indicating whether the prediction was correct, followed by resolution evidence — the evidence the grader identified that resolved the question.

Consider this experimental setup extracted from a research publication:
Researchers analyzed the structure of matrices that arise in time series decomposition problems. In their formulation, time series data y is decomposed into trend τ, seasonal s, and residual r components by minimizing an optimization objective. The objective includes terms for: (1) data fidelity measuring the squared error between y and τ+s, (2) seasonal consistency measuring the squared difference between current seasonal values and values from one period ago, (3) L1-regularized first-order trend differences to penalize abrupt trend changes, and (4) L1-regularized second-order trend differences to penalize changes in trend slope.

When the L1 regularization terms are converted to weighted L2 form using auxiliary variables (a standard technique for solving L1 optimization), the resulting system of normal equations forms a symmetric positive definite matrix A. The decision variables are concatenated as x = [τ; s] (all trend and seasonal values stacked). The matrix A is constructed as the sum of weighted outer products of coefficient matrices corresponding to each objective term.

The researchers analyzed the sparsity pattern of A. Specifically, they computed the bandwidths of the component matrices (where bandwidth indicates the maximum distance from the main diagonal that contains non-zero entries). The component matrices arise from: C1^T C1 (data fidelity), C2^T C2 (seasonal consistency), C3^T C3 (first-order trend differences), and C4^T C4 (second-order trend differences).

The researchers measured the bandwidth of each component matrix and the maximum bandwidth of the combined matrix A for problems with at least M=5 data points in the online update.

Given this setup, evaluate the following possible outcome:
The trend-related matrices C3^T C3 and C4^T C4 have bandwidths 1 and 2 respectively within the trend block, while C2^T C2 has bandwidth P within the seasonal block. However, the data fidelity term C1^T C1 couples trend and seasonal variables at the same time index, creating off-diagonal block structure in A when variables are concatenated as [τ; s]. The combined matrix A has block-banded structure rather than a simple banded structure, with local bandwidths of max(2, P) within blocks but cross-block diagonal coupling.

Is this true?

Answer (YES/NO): NO